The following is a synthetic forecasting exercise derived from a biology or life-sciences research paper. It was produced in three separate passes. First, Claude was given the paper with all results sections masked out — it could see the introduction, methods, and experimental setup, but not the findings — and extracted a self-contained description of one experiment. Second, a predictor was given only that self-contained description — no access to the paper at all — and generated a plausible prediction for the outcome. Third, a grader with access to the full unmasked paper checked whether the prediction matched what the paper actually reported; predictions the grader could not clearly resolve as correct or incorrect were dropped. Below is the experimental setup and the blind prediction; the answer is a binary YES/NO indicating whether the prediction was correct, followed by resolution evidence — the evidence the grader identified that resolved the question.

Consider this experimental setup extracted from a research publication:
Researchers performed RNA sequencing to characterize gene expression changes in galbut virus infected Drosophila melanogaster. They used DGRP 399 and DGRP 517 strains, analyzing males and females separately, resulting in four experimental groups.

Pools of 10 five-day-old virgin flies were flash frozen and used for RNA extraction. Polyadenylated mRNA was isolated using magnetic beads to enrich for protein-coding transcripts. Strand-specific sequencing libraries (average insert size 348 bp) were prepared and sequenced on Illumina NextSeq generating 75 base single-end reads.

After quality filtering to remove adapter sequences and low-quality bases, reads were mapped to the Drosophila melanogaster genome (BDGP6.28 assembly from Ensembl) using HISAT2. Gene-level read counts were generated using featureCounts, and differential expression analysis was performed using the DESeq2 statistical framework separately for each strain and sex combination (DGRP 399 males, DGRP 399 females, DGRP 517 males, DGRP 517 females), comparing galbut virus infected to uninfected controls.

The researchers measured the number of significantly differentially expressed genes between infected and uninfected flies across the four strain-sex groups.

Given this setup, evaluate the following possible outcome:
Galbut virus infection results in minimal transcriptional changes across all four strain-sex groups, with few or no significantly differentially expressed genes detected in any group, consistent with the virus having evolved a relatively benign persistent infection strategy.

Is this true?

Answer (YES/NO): NO